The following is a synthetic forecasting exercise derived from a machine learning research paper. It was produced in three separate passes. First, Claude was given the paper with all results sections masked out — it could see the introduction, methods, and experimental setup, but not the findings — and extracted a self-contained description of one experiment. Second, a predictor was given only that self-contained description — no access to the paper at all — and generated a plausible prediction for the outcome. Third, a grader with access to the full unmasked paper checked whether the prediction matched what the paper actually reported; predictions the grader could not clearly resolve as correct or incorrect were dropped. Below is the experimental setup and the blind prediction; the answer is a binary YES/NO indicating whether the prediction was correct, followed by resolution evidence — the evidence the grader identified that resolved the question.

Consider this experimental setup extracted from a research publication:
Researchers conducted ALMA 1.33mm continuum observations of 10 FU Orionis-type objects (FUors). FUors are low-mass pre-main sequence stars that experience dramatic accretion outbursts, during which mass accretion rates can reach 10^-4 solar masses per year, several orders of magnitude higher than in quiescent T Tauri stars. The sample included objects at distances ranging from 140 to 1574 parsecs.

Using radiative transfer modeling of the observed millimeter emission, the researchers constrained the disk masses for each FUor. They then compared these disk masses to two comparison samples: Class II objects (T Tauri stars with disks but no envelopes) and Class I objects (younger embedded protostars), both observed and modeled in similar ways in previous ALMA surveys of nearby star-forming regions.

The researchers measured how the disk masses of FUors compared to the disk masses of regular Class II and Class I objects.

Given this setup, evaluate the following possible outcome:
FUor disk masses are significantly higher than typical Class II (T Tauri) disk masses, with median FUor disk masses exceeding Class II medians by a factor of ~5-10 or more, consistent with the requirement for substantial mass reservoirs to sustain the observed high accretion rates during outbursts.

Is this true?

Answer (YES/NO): NO